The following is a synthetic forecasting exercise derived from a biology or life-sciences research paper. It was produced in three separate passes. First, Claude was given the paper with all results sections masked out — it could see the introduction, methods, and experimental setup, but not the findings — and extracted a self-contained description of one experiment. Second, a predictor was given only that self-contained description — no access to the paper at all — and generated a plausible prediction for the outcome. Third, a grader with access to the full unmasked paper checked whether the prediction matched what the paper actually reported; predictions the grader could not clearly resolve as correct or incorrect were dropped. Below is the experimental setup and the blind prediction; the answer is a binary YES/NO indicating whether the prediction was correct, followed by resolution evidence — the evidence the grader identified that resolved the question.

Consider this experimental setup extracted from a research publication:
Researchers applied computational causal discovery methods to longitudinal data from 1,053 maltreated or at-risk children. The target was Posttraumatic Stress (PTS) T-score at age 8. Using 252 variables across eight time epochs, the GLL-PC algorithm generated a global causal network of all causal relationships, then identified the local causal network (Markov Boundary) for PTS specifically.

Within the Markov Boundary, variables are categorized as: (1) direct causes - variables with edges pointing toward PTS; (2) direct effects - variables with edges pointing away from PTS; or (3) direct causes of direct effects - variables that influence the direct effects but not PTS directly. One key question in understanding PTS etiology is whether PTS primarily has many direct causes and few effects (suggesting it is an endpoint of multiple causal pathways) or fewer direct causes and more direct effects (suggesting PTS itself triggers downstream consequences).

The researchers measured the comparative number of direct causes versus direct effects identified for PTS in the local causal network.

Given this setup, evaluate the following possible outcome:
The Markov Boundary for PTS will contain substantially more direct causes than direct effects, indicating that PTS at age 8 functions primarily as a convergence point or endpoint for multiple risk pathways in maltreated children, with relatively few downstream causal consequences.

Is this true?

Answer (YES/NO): YES